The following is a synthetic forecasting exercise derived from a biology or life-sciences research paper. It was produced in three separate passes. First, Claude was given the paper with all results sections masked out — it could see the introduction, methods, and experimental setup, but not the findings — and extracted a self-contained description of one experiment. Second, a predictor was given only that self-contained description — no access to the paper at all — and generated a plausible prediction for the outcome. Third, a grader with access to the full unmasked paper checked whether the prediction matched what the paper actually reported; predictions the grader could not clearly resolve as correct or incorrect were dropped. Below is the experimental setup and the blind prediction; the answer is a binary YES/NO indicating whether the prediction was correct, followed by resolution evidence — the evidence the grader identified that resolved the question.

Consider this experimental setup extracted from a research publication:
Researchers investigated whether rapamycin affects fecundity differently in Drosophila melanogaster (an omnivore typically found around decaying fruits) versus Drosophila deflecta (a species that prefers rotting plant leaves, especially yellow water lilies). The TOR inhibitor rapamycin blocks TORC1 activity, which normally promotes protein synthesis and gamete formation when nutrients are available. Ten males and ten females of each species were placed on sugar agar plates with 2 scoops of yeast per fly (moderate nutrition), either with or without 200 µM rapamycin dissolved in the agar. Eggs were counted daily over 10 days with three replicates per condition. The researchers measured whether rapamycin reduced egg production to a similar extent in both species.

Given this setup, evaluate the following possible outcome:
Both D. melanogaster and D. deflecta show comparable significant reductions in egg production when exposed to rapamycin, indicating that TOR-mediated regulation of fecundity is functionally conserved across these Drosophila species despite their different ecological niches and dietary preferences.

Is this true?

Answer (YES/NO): NO